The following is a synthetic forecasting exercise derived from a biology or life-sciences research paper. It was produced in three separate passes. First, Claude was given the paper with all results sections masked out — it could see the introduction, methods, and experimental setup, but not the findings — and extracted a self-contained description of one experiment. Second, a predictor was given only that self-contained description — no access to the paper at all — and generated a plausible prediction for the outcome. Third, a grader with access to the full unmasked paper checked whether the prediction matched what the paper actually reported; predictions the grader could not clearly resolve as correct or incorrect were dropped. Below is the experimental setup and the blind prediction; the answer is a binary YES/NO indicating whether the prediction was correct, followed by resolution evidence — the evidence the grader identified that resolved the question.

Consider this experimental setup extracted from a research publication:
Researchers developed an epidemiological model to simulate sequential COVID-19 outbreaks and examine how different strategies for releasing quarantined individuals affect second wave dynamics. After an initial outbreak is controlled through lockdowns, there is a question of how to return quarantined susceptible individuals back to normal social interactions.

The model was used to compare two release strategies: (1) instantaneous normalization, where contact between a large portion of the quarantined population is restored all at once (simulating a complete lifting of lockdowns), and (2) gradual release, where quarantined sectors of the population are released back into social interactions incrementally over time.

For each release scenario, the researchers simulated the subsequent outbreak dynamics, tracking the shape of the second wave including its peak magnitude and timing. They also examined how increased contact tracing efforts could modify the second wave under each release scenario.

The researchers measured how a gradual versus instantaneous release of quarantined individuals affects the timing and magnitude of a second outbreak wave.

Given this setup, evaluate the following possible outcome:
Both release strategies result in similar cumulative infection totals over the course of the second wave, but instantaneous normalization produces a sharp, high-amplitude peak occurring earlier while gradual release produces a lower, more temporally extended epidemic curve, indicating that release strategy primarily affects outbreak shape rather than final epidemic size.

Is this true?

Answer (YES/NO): NO